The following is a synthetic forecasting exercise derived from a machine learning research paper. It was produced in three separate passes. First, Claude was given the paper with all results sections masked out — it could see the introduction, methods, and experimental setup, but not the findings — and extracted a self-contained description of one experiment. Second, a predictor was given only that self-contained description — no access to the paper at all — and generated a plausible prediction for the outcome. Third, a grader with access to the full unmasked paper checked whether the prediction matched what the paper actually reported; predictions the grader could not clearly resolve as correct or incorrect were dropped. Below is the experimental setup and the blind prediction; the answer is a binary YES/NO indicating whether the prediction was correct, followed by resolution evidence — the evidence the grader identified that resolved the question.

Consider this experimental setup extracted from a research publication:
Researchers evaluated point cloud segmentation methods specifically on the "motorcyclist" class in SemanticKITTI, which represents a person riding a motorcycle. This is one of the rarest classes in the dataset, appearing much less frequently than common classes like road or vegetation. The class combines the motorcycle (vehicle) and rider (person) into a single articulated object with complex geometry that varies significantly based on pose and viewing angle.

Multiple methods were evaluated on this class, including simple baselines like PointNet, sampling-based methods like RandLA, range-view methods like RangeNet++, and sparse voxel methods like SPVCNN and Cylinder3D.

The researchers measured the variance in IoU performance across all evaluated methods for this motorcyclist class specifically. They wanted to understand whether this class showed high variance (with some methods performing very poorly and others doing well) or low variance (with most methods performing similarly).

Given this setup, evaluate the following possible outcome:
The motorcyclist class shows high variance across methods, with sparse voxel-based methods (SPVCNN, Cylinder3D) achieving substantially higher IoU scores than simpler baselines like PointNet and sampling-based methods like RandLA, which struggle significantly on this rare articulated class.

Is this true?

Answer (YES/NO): YES